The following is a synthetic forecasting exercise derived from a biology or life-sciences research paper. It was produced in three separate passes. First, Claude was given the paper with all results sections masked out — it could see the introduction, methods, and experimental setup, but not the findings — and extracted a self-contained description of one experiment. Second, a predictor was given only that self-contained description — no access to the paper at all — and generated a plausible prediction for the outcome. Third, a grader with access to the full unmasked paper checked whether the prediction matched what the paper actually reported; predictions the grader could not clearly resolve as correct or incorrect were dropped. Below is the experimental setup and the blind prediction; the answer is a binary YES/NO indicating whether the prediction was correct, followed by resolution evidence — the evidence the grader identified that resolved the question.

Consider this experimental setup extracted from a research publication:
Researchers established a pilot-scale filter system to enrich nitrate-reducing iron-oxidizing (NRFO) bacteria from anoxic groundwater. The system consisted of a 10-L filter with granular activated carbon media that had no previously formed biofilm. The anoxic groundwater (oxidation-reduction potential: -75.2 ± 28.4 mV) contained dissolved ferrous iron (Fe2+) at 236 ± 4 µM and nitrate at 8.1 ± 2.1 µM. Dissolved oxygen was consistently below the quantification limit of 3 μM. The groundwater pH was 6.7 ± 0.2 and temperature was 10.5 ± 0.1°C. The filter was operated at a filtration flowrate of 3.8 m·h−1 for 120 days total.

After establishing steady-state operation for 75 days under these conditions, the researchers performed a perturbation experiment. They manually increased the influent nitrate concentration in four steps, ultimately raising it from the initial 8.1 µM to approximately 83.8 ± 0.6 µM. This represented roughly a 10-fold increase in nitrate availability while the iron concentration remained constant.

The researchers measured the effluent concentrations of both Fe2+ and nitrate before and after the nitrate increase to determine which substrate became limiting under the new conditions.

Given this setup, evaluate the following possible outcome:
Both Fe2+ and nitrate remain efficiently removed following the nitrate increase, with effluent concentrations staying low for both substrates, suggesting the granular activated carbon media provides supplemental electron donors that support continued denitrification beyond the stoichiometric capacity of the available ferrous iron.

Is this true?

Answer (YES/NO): NO